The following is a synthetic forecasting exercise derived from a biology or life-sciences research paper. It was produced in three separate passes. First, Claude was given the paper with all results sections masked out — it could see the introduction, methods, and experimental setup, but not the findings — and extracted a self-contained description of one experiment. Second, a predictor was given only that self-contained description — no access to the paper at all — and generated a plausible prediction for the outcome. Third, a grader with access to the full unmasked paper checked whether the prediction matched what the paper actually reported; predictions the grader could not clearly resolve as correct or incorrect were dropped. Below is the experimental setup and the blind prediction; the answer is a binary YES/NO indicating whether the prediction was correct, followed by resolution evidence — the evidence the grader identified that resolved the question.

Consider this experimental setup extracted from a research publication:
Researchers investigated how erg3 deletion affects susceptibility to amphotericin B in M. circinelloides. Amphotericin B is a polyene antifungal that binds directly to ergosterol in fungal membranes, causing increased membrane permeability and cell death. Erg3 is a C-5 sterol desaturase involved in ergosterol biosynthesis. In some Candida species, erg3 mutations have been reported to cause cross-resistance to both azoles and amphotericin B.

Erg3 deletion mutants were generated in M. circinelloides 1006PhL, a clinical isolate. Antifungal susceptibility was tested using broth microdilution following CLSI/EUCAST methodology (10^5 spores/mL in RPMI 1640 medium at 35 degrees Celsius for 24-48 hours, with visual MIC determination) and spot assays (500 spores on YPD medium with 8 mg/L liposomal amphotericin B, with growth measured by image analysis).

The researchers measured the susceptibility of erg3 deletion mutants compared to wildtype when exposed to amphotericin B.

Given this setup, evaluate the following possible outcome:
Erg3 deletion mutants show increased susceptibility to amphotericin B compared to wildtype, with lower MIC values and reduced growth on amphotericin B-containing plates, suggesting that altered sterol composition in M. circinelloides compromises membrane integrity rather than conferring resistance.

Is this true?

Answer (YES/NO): NO